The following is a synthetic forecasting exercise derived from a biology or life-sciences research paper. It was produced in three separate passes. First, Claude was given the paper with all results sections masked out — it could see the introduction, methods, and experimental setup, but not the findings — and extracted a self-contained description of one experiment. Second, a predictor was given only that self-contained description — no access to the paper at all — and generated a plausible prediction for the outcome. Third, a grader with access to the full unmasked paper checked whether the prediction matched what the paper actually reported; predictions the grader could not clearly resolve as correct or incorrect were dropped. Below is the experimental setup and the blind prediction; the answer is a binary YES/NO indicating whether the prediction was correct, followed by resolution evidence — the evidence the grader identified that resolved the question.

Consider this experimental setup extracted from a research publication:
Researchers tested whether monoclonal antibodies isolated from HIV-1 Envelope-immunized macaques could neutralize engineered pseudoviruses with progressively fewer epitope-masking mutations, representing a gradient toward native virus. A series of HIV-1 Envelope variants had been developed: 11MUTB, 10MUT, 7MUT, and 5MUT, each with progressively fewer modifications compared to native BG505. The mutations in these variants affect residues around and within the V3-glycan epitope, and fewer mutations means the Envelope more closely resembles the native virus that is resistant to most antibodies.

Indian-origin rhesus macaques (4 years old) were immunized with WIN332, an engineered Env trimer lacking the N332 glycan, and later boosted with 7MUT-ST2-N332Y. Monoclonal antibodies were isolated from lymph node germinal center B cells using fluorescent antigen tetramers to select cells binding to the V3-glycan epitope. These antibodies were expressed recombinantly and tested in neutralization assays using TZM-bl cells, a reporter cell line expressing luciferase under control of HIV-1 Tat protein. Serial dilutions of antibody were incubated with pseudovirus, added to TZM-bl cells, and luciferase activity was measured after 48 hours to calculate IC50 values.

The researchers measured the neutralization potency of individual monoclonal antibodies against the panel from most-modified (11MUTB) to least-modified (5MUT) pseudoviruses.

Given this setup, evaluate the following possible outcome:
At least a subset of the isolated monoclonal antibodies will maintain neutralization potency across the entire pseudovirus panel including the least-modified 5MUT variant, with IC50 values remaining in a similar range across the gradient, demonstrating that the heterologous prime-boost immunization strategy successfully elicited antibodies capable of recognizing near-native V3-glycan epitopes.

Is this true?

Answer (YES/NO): NO